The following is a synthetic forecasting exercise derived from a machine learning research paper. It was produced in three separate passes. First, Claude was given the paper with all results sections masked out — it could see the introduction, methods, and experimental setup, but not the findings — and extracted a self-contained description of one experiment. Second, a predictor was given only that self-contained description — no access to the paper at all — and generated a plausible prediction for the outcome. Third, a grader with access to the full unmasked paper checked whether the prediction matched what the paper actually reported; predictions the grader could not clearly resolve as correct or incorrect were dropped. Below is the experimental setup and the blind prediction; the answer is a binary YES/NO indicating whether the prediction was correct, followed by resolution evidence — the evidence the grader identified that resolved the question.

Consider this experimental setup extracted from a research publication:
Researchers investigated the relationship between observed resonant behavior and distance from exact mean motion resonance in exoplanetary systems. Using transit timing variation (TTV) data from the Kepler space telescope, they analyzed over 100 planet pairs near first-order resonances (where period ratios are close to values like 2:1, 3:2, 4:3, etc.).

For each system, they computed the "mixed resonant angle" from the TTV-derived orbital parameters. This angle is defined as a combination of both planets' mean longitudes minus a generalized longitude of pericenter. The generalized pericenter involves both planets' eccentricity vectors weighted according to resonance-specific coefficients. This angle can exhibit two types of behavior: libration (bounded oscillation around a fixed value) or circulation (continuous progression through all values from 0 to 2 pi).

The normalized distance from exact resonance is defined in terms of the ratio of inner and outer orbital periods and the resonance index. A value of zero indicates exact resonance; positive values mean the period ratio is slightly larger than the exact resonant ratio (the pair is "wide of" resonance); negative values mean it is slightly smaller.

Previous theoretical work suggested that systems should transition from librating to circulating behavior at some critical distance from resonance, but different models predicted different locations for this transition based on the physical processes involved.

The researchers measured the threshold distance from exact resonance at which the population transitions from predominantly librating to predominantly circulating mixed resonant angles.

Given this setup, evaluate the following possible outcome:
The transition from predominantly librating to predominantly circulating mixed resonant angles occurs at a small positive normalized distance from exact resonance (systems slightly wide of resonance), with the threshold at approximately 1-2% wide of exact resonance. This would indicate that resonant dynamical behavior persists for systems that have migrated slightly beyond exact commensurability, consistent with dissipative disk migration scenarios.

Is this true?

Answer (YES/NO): NO